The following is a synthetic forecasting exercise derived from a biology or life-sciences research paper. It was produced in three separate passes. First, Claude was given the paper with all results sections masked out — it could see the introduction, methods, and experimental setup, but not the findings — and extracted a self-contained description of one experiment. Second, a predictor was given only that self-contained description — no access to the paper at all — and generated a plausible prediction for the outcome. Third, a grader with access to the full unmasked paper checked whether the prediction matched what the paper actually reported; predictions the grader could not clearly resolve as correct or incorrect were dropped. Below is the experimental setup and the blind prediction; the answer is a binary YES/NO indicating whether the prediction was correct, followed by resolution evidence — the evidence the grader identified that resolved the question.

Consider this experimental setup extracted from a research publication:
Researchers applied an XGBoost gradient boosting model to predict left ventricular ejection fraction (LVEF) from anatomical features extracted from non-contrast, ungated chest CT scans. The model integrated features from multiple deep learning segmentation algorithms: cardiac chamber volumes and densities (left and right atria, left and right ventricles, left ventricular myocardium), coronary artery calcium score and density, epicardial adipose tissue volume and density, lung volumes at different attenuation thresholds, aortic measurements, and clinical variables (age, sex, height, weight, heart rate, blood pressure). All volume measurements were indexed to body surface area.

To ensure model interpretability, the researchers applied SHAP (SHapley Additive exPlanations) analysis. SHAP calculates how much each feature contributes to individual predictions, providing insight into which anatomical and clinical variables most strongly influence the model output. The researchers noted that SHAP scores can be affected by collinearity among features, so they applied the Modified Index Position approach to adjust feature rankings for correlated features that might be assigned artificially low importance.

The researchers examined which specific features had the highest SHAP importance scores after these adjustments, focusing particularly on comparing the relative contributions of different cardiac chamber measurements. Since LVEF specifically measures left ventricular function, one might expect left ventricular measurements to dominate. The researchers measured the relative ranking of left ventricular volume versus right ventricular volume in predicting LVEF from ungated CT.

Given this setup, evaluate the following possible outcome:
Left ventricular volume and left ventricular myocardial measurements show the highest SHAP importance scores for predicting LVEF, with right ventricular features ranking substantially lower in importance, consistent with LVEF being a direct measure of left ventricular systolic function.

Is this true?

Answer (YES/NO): YES